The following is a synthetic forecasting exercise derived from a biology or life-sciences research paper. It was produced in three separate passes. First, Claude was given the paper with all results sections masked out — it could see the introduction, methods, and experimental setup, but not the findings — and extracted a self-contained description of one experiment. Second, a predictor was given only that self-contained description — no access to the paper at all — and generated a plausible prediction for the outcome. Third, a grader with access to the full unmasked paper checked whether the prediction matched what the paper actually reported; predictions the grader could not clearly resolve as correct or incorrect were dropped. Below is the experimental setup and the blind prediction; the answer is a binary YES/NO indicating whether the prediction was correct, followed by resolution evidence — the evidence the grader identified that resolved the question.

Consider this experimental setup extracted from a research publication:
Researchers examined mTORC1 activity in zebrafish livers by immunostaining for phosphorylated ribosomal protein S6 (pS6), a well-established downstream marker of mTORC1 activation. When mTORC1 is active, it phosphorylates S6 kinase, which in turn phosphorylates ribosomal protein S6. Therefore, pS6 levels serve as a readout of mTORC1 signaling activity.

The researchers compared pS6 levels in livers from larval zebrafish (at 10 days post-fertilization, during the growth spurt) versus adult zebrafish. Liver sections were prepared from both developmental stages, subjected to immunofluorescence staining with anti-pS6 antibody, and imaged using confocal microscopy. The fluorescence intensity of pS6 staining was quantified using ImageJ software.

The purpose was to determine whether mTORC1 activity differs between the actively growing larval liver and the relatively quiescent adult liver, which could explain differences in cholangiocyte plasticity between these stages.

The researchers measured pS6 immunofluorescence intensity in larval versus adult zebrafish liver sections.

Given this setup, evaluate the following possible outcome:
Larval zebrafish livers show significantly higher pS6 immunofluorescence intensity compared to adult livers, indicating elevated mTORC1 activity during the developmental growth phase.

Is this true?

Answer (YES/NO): YES